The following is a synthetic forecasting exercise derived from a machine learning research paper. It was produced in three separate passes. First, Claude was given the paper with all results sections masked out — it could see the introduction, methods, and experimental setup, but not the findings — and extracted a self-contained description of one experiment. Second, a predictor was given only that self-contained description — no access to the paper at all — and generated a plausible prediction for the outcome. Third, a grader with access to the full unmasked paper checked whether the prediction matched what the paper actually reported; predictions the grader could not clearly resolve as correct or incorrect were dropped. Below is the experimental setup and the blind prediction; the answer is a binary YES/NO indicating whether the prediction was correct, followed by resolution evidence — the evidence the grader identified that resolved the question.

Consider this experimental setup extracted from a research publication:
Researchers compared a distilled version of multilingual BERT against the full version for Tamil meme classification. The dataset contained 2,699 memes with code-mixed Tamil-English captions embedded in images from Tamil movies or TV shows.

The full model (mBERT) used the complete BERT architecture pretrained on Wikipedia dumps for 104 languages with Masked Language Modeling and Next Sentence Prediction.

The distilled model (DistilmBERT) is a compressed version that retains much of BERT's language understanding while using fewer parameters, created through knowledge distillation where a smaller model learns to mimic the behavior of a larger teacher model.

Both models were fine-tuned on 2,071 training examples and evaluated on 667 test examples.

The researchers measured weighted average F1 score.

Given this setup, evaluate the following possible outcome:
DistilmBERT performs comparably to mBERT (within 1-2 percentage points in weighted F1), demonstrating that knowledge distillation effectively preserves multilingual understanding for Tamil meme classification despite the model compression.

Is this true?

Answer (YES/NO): NO